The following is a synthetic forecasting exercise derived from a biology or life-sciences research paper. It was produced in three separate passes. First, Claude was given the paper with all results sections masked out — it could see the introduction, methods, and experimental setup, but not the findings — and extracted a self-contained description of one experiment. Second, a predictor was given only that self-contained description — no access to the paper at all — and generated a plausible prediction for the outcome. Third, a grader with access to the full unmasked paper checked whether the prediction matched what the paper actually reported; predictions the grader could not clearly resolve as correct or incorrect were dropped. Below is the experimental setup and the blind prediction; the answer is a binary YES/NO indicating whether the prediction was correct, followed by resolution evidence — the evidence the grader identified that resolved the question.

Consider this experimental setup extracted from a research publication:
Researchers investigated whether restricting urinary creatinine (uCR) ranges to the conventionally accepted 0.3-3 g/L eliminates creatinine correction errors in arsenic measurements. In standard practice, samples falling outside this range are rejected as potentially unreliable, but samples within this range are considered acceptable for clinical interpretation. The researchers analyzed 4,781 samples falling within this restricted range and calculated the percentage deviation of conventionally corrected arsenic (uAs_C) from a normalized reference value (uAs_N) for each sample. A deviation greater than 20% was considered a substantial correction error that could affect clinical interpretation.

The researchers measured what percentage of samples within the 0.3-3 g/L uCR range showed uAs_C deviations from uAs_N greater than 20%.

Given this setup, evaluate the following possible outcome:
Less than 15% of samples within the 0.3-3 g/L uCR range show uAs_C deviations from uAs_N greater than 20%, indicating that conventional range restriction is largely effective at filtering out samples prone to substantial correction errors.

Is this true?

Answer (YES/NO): NO